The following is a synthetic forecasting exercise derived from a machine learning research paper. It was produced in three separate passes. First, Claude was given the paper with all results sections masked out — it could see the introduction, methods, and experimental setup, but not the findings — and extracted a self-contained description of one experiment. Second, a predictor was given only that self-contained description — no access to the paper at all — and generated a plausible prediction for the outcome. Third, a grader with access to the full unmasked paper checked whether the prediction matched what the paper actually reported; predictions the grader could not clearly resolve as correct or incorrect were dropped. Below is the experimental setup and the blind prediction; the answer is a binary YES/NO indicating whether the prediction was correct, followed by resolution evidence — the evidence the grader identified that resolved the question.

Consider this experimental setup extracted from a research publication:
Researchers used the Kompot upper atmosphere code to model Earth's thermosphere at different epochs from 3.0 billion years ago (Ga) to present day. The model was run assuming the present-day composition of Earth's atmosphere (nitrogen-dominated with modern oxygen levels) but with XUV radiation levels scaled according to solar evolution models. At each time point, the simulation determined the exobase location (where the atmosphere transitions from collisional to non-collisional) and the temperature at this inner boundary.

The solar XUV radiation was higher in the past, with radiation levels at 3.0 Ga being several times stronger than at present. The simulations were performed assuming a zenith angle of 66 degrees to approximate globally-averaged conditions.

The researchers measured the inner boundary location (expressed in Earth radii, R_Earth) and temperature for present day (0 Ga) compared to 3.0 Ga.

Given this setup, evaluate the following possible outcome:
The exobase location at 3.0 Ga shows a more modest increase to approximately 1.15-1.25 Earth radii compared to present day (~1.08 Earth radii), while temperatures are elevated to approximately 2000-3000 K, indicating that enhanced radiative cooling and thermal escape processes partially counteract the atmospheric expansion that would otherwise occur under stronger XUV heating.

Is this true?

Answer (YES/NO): NO